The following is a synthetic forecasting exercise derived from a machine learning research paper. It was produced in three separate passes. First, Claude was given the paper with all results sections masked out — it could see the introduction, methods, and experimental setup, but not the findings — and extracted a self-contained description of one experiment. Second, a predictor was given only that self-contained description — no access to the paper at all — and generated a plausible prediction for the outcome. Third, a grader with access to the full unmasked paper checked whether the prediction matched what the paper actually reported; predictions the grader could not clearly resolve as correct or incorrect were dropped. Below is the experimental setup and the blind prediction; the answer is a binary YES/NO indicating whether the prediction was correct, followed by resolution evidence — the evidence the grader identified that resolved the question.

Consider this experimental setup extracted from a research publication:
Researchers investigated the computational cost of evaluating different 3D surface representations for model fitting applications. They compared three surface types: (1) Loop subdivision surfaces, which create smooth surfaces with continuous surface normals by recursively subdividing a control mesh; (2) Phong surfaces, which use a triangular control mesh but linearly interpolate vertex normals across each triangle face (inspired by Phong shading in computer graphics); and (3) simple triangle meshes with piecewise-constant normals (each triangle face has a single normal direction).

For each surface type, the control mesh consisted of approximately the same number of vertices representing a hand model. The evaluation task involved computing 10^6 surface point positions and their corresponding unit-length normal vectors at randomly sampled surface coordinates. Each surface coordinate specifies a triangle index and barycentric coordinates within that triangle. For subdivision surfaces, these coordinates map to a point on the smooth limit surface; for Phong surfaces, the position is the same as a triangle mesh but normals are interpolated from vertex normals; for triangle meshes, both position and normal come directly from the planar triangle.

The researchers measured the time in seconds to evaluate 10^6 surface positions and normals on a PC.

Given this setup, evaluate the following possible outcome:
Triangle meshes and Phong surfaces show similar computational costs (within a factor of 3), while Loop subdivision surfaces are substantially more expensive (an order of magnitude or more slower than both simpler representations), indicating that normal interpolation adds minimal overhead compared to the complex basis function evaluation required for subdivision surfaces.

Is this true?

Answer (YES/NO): NO